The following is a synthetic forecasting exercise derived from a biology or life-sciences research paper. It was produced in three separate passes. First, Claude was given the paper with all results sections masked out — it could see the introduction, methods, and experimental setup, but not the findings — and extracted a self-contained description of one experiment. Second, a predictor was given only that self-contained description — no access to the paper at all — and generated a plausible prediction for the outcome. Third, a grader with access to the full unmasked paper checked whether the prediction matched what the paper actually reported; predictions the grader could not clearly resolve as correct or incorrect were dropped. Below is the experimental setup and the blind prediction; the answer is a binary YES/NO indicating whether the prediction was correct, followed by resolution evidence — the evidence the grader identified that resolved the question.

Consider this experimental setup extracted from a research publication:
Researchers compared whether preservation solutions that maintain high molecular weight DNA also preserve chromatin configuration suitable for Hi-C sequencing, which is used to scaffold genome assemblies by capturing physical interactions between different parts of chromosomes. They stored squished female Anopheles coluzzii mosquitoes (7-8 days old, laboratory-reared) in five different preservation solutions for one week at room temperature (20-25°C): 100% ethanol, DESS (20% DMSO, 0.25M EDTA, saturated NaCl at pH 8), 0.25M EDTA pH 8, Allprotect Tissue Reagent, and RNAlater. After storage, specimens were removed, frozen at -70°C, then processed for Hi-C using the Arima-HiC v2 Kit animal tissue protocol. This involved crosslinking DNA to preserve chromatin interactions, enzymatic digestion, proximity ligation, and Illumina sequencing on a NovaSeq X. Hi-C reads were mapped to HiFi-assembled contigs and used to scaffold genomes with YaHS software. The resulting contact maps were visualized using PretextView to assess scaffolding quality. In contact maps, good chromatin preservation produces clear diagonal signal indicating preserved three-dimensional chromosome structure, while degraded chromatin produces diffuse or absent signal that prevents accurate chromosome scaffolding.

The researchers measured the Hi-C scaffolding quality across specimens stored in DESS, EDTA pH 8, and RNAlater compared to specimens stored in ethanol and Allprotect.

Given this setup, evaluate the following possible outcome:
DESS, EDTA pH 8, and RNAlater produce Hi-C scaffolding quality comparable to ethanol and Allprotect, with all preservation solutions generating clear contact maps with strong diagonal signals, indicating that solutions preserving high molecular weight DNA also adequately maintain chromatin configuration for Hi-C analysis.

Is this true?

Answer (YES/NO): NO